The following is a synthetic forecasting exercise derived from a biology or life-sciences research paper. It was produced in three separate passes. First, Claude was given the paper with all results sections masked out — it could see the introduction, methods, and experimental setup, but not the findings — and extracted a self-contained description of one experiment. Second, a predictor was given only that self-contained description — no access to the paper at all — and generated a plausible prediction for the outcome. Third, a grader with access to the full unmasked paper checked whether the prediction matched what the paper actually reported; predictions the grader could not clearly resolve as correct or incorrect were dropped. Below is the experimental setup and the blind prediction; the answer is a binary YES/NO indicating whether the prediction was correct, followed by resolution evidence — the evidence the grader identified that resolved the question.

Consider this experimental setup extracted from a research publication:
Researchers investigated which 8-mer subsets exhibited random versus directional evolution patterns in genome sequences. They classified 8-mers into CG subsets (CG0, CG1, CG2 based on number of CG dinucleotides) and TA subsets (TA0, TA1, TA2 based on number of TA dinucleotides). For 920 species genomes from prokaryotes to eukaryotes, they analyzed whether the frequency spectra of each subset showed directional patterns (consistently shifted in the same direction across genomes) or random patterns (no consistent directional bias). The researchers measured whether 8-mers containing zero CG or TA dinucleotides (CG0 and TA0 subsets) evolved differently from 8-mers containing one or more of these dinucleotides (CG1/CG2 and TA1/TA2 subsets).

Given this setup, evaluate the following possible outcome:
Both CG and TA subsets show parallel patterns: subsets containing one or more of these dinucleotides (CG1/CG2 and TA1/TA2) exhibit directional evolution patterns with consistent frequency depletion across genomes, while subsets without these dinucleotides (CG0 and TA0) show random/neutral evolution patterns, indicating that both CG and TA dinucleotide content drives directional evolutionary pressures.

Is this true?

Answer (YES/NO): YES